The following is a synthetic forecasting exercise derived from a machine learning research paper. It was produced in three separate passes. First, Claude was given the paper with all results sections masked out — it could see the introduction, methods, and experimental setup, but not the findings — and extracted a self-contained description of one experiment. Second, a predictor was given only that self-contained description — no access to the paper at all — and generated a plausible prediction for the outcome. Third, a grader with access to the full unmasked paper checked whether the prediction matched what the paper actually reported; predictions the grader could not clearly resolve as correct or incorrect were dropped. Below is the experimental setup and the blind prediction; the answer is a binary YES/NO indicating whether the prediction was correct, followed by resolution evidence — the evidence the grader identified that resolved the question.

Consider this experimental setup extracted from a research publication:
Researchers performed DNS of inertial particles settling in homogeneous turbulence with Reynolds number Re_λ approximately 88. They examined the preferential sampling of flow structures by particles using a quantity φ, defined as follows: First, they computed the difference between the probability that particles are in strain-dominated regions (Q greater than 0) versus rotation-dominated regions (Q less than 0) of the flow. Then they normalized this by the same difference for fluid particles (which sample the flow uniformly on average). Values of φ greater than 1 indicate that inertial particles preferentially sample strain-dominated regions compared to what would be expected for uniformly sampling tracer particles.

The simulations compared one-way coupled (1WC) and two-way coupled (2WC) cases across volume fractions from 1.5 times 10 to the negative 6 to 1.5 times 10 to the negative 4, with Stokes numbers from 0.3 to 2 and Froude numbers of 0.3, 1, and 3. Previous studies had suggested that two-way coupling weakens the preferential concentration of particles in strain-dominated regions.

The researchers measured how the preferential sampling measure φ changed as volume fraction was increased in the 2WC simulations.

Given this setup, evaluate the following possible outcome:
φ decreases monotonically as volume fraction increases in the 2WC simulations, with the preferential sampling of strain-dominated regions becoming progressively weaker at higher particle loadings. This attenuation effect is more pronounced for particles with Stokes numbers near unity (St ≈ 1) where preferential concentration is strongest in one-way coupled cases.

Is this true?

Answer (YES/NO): NO